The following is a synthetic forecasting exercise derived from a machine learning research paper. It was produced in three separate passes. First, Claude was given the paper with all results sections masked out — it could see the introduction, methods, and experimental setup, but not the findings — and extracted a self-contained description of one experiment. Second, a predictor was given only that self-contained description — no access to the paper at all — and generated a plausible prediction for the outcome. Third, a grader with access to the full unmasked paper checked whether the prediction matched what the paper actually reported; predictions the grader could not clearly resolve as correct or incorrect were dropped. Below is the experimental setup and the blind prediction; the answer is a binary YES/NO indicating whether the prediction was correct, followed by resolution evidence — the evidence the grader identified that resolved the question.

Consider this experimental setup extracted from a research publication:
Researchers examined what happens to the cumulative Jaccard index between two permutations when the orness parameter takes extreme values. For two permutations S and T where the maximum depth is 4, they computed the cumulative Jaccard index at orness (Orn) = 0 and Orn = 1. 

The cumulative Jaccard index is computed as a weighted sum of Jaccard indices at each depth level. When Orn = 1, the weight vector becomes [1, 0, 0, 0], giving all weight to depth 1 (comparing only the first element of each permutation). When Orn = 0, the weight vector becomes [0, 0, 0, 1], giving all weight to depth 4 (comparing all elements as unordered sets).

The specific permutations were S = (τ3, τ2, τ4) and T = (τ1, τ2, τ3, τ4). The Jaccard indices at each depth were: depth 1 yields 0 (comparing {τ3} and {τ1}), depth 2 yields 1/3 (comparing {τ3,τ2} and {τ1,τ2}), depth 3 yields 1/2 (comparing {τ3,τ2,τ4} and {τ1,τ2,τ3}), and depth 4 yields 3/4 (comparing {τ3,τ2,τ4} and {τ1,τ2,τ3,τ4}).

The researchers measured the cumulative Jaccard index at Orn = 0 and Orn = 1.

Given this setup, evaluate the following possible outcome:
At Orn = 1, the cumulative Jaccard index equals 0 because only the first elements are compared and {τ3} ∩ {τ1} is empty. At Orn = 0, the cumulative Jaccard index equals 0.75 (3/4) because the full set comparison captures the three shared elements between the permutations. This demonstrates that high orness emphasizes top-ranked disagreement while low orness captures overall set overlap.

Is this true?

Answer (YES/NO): YES